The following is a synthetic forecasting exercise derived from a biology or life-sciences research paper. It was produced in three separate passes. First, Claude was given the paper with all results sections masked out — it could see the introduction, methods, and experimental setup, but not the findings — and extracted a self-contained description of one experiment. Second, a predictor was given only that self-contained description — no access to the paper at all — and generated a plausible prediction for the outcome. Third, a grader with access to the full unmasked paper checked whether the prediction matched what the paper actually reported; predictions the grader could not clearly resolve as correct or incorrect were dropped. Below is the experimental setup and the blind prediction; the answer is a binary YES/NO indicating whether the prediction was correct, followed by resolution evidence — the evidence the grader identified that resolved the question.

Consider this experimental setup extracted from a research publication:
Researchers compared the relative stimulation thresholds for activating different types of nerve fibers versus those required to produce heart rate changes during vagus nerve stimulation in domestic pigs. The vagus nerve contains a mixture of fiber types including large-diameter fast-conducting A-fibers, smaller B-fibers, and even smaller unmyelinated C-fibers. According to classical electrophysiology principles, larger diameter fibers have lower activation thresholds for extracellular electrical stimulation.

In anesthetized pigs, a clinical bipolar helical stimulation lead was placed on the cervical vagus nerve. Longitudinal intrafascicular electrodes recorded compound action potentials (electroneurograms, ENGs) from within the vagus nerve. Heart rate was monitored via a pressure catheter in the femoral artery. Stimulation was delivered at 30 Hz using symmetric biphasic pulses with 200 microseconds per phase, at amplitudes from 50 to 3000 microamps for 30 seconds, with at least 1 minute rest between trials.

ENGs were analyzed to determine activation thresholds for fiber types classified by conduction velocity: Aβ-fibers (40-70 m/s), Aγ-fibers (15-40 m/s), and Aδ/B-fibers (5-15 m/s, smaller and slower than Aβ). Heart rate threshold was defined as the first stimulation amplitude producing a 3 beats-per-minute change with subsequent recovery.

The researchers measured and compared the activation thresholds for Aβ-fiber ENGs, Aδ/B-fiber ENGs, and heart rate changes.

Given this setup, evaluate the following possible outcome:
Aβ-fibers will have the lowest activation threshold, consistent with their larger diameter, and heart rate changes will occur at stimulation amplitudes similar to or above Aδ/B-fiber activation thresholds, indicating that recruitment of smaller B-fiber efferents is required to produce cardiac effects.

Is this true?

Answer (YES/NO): YES